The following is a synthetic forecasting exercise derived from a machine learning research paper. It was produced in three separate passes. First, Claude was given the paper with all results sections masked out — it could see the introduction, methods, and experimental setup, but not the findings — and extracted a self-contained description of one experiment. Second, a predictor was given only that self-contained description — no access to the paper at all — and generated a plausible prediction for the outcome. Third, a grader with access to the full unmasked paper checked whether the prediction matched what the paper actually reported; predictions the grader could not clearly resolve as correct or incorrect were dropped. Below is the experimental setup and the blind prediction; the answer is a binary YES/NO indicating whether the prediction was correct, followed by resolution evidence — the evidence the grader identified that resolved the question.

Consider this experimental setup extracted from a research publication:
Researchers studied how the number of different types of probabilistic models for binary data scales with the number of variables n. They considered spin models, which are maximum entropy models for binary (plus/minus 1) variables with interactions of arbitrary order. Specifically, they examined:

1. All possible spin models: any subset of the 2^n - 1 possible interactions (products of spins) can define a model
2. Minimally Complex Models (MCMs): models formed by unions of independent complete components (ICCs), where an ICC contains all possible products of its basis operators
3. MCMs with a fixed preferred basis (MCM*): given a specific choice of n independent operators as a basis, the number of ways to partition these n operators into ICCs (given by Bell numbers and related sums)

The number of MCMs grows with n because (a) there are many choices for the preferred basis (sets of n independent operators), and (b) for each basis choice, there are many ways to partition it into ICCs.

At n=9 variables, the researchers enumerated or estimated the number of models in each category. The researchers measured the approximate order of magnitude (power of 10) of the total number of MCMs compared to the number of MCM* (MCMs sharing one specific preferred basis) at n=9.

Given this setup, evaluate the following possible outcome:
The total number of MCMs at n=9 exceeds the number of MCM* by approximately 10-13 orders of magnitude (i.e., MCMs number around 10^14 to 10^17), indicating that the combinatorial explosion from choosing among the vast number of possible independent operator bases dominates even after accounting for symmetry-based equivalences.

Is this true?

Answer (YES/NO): NO